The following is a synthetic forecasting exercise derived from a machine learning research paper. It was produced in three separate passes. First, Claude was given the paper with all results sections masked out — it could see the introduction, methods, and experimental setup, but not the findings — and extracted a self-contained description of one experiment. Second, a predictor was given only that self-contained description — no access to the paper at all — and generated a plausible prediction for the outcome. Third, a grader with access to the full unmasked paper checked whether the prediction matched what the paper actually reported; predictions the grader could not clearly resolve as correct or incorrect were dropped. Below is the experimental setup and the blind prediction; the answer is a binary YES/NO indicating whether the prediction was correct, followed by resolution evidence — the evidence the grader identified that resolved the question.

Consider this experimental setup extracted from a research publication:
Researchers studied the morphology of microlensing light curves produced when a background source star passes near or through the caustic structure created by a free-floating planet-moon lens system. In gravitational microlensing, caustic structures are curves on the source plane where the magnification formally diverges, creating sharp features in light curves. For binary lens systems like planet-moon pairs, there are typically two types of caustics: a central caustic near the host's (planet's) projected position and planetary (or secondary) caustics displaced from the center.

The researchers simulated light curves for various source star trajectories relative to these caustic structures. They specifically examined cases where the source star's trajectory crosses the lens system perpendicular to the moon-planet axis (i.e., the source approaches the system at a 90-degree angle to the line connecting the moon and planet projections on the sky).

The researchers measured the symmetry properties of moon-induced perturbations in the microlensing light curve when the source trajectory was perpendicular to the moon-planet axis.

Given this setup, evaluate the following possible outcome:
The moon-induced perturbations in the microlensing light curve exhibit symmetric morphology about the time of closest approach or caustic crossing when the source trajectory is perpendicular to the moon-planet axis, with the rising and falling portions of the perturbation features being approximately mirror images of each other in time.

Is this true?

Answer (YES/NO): YES